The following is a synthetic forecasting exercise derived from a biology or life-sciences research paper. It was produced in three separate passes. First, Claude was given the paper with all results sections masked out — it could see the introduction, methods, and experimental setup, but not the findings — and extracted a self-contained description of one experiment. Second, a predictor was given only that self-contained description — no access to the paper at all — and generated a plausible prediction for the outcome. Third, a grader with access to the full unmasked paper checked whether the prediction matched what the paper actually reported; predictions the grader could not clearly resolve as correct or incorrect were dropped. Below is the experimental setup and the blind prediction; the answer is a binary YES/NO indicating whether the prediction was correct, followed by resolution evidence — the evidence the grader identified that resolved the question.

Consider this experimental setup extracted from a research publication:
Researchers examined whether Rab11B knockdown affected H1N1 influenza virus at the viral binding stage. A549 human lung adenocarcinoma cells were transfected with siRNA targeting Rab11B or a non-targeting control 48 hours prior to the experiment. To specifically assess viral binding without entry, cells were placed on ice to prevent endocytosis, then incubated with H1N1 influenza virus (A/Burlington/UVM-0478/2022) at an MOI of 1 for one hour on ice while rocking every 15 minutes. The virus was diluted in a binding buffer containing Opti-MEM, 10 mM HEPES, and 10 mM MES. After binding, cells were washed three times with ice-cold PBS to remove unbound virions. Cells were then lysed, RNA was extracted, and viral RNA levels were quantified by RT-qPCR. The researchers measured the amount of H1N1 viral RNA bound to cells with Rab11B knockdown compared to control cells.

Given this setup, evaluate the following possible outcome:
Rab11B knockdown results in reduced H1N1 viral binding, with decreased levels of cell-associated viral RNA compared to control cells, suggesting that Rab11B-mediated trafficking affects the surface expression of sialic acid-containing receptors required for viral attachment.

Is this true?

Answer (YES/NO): NO